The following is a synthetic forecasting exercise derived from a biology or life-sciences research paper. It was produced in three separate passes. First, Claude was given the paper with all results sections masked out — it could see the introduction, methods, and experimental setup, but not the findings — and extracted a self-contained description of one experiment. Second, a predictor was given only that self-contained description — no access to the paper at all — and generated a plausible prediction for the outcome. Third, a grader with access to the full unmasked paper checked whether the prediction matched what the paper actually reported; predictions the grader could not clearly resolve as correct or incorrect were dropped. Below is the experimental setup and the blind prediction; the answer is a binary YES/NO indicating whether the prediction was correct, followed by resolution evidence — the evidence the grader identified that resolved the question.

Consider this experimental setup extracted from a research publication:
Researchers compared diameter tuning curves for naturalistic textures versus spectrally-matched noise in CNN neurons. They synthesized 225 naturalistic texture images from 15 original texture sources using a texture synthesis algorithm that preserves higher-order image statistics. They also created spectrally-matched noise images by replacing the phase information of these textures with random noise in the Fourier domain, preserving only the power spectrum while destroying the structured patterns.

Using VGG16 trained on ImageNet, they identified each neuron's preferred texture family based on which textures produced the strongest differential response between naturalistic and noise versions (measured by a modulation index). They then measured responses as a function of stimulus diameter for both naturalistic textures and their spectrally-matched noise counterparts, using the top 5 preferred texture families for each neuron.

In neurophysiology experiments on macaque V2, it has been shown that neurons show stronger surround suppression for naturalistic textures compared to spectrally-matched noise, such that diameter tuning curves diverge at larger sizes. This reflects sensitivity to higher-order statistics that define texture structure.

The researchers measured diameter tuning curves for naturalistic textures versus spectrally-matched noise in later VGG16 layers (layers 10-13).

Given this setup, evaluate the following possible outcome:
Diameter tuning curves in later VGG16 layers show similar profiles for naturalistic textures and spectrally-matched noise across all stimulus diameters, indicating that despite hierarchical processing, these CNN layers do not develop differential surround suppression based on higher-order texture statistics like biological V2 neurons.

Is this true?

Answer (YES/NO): NO